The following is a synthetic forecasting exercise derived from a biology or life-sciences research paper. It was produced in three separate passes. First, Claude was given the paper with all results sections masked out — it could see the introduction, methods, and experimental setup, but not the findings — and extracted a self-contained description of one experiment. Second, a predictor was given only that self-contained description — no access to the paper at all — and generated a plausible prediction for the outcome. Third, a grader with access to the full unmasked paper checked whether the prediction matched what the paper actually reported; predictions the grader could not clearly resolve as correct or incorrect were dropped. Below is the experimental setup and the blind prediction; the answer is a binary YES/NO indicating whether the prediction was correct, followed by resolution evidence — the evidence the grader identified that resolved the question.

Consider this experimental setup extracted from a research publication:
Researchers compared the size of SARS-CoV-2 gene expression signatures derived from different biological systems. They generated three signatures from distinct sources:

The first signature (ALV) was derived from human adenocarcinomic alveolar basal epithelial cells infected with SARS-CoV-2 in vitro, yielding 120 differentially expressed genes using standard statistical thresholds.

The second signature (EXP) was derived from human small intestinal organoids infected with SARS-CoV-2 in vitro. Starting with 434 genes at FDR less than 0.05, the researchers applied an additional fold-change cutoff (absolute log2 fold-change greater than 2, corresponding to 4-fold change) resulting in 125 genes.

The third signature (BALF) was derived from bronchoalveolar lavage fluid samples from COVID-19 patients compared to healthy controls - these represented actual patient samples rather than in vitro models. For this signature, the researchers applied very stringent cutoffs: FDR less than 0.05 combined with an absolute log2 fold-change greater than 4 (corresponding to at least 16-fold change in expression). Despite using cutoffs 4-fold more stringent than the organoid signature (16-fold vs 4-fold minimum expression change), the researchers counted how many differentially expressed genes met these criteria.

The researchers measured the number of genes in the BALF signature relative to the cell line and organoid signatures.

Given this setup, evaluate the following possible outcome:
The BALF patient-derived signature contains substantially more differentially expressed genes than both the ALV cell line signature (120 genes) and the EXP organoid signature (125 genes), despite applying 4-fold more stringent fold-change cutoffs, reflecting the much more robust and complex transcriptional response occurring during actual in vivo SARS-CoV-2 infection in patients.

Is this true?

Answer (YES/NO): YES